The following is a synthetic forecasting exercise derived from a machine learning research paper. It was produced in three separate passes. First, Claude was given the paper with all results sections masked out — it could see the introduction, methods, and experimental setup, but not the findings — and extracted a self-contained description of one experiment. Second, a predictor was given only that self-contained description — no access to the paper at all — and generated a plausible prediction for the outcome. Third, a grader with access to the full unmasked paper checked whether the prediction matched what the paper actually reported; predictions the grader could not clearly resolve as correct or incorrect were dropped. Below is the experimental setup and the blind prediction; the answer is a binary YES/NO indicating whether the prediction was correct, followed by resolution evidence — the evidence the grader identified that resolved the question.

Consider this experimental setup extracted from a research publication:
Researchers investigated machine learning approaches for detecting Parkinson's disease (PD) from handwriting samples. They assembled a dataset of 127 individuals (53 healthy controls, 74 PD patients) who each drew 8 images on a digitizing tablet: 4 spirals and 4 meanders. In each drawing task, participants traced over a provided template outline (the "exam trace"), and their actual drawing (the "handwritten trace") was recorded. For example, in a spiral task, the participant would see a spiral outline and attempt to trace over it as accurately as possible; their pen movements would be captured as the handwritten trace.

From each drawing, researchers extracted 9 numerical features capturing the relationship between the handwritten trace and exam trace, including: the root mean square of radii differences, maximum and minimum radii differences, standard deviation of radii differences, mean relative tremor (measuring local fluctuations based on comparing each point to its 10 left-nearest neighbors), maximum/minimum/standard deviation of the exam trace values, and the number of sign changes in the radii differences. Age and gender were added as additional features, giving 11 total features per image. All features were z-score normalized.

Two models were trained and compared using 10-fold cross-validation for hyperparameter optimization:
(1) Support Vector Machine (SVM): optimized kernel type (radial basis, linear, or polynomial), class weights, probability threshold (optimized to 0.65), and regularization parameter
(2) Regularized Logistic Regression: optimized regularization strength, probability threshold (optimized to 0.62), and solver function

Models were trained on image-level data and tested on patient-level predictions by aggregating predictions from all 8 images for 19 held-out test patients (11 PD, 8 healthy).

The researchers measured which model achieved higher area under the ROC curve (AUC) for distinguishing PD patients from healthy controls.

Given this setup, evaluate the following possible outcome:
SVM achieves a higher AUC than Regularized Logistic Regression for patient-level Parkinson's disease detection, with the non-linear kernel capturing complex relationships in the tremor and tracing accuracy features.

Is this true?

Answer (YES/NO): NO